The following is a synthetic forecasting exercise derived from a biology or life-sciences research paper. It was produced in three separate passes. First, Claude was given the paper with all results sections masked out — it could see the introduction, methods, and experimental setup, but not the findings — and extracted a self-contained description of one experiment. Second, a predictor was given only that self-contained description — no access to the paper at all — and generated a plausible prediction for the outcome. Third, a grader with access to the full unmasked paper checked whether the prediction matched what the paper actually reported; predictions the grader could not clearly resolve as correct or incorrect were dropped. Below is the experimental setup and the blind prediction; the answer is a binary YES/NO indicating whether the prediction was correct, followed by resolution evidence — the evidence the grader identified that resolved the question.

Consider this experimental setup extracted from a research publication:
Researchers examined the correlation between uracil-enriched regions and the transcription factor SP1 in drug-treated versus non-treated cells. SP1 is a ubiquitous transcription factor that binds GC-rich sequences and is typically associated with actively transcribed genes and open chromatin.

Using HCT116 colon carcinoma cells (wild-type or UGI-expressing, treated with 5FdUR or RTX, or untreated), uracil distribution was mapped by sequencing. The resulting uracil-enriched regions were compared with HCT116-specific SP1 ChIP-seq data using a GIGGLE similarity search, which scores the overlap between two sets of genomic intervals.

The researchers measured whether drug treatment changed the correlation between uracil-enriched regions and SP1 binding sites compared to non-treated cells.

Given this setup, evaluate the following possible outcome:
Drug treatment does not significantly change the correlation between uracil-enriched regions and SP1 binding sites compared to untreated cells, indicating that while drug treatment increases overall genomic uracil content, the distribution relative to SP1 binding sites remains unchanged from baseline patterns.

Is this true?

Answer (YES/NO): NO